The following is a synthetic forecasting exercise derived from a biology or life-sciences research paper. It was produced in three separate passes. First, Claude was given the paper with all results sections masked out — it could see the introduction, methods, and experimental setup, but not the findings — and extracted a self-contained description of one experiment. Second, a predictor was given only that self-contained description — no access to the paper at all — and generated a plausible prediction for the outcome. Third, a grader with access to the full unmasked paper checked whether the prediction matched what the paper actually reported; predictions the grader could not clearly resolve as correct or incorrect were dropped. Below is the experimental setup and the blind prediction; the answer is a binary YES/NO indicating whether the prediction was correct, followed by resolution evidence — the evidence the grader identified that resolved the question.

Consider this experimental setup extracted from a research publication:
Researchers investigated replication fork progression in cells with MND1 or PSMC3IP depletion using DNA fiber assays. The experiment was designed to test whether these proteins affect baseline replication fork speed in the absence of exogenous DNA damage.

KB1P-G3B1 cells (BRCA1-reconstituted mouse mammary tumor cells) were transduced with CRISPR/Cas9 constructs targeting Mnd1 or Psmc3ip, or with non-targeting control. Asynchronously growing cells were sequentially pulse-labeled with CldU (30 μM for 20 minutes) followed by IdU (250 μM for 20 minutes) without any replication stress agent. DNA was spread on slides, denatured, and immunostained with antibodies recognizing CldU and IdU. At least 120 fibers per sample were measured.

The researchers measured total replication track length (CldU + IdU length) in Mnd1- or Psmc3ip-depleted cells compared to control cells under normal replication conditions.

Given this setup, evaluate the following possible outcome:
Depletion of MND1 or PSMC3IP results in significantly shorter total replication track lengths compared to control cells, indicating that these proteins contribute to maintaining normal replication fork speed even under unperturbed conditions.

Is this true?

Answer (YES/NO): NO